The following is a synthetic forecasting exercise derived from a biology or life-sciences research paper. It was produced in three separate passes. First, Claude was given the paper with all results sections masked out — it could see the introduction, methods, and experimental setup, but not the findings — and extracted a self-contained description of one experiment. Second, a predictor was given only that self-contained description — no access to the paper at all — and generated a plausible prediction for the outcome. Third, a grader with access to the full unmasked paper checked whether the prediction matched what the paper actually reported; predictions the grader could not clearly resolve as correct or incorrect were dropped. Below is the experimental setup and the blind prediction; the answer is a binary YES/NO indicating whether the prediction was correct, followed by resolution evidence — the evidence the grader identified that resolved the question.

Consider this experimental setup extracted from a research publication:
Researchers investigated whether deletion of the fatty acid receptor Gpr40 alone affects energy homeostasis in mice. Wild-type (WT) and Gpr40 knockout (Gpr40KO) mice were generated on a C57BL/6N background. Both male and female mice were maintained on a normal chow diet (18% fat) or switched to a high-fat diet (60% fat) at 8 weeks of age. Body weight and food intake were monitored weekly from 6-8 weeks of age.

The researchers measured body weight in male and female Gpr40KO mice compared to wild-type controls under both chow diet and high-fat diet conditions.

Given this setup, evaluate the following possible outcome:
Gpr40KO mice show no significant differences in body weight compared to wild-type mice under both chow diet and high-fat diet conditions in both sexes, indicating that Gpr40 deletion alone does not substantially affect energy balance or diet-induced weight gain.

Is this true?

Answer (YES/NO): YES